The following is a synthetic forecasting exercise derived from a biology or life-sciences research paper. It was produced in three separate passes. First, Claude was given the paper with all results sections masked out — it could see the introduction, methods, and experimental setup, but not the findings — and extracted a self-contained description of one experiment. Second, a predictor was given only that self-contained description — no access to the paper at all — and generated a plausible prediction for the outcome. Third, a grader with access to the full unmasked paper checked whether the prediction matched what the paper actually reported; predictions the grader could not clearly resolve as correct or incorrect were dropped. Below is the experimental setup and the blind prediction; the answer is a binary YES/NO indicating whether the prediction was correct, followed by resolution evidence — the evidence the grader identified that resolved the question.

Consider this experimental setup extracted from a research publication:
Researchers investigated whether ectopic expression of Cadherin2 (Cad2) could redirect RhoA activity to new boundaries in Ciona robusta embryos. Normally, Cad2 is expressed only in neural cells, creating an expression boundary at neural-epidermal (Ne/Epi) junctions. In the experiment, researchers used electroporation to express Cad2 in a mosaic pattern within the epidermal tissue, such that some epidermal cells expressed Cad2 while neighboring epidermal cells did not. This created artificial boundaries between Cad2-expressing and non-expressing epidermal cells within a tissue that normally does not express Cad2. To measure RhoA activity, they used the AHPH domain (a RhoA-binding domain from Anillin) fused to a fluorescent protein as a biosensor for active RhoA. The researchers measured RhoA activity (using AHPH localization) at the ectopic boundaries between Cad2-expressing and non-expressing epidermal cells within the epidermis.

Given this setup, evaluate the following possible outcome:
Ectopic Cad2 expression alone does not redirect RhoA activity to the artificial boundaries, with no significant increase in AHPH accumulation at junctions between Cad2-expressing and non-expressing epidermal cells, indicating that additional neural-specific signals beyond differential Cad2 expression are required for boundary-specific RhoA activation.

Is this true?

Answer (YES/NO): NO